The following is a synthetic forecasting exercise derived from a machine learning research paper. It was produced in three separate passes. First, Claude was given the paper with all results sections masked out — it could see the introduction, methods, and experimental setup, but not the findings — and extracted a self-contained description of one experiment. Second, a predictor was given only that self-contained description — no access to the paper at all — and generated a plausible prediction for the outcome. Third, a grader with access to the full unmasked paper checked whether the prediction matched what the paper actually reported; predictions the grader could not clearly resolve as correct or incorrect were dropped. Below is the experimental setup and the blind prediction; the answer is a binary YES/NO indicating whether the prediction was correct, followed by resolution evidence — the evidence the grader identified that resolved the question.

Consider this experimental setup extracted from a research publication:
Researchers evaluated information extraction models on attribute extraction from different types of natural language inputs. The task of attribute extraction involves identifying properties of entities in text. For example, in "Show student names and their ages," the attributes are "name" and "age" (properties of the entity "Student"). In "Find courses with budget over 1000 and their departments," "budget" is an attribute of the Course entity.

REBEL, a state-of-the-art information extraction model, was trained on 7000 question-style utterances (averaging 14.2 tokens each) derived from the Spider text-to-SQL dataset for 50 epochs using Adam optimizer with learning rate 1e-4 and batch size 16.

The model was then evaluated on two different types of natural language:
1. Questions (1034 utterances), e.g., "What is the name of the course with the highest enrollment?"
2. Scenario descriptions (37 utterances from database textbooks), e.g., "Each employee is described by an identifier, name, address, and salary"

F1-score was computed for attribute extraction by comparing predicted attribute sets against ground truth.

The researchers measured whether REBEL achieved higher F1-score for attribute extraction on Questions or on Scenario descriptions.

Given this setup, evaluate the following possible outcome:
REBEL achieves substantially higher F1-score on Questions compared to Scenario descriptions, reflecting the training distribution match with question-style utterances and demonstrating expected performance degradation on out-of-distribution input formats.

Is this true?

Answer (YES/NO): NO